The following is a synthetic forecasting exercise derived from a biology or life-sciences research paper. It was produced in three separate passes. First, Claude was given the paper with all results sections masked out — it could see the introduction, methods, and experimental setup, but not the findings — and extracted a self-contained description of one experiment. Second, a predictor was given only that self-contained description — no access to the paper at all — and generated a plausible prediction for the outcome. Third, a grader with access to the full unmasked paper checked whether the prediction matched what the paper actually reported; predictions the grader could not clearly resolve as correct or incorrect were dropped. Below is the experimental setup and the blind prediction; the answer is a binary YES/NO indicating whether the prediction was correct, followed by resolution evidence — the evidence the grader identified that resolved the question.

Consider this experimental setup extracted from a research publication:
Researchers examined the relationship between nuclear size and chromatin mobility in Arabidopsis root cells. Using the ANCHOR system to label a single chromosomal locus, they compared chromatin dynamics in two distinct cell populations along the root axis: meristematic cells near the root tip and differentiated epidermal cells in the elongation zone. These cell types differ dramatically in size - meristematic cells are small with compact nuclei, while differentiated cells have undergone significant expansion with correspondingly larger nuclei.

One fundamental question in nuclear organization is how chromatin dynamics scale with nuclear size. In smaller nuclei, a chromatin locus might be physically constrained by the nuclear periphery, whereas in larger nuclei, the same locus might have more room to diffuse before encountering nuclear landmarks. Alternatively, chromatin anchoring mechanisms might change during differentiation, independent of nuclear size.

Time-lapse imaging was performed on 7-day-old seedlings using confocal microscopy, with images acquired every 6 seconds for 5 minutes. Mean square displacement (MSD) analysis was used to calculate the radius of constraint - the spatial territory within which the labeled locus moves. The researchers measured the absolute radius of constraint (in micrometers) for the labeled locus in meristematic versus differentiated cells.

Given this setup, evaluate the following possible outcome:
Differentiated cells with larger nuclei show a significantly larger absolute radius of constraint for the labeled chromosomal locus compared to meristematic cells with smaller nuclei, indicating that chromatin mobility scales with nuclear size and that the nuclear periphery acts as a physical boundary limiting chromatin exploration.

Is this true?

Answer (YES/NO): NO